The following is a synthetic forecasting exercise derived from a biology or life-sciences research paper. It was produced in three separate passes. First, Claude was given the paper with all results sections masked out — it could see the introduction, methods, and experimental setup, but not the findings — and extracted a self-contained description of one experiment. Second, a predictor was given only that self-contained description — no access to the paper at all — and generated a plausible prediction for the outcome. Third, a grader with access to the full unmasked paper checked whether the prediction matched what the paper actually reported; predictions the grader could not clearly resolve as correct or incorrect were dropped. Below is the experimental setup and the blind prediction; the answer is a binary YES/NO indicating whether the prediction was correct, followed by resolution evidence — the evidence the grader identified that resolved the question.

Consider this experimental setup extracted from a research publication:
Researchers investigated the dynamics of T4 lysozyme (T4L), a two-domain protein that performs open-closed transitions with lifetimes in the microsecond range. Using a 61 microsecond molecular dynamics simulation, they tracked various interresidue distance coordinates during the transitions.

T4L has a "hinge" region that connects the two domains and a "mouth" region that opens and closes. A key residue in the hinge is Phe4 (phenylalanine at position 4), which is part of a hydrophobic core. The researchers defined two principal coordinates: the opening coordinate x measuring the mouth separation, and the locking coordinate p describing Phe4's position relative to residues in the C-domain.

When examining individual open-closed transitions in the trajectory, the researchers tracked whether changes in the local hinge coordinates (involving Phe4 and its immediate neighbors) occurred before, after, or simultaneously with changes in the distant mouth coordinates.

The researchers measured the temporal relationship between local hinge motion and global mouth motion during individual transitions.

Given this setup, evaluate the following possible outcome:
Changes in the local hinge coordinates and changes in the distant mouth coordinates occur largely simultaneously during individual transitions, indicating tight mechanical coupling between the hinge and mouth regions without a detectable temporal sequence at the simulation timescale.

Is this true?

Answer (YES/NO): YES